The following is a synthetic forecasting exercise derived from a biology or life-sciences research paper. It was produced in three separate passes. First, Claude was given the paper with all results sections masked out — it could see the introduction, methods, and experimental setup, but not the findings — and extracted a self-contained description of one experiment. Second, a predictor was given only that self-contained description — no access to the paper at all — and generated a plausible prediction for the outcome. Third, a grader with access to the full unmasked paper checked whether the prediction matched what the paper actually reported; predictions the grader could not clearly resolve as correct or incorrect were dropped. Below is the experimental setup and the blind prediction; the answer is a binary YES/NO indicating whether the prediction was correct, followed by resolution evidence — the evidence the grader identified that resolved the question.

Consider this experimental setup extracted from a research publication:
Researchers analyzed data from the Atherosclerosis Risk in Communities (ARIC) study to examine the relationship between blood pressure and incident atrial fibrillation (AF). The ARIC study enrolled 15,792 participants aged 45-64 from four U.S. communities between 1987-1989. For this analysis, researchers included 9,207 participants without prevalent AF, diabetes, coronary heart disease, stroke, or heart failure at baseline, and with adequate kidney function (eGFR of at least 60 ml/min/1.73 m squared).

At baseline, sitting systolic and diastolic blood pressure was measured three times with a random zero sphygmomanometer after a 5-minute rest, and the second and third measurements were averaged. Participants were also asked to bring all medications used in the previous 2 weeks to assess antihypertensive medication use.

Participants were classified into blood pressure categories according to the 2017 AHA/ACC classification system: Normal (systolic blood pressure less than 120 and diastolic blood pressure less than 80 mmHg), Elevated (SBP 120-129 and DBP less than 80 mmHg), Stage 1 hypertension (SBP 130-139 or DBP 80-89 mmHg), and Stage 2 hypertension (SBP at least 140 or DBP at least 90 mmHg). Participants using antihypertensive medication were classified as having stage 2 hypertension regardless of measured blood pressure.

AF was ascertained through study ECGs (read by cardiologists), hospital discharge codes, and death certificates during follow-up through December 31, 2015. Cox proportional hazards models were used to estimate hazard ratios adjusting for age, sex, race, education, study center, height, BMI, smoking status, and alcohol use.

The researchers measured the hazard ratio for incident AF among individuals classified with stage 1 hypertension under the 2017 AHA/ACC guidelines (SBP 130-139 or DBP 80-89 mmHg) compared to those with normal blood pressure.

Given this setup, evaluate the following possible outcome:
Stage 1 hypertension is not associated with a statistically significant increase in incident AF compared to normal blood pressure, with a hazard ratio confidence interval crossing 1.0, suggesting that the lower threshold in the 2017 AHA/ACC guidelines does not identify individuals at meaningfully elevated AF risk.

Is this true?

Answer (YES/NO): NO